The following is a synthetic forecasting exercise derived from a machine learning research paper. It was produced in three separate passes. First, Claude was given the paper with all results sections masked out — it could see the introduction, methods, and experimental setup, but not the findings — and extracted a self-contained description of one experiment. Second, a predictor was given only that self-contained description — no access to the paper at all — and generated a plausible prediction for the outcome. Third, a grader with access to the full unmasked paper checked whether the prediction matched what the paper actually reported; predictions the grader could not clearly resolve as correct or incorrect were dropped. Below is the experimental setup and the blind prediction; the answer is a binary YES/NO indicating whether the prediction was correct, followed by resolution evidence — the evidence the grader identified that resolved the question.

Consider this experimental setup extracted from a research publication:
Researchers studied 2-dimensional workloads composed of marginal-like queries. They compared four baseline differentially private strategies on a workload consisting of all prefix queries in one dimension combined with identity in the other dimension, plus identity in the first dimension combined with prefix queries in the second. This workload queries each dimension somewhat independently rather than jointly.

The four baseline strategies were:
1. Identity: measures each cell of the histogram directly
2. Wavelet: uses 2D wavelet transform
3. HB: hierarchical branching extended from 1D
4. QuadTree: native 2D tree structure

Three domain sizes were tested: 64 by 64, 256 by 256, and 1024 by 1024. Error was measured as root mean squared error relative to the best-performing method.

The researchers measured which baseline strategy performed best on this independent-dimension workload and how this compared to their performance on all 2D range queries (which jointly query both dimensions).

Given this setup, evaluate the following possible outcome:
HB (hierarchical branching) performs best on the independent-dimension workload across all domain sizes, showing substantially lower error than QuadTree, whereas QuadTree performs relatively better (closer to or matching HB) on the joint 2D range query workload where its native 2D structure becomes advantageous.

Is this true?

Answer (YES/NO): NO